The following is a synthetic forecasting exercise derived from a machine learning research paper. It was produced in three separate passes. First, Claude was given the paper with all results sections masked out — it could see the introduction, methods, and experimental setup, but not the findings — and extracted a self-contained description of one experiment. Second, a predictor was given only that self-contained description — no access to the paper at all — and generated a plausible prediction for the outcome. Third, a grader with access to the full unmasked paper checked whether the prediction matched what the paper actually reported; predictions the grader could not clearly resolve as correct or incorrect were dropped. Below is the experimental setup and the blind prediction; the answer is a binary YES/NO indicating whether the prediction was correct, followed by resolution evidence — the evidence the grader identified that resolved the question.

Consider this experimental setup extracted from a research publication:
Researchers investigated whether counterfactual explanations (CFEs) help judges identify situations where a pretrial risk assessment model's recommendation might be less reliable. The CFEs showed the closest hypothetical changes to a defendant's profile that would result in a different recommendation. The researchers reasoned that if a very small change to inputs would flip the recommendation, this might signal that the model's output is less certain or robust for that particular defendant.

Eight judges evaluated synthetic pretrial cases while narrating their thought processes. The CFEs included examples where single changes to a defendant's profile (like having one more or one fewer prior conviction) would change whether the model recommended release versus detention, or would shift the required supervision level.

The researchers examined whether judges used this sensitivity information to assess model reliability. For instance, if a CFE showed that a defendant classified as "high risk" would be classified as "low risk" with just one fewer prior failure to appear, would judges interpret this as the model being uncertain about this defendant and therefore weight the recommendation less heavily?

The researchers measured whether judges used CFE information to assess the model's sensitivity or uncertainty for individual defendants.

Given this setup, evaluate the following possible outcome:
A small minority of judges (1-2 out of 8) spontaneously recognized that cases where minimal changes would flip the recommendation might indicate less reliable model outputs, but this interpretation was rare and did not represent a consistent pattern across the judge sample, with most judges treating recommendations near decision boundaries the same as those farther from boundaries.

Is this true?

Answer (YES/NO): NO